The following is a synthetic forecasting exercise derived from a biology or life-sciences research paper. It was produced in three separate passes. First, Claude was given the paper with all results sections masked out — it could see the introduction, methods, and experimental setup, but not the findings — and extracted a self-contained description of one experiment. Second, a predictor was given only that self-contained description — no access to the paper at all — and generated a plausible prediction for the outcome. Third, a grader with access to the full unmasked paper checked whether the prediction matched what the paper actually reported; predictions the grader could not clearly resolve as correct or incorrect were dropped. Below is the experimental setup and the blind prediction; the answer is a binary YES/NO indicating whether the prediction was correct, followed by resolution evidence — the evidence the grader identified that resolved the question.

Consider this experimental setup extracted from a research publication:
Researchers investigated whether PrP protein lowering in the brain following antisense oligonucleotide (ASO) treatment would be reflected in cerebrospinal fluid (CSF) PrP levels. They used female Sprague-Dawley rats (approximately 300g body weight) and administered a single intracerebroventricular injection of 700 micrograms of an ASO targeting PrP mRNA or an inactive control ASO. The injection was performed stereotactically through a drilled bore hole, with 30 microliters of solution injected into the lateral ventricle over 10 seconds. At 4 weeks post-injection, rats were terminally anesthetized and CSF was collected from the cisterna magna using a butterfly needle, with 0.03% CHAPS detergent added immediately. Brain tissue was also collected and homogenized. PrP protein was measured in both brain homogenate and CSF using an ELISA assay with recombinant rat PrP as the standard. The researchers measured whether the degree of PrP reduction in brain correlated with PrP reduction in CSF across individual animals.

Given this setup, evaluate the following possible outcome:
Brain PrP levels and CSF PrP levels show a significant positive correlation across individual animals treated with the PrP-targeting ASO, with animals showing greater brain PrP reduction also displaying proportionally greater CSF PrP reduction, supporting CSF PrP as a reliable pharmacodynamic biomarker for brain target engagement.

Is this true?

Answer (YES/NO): YES